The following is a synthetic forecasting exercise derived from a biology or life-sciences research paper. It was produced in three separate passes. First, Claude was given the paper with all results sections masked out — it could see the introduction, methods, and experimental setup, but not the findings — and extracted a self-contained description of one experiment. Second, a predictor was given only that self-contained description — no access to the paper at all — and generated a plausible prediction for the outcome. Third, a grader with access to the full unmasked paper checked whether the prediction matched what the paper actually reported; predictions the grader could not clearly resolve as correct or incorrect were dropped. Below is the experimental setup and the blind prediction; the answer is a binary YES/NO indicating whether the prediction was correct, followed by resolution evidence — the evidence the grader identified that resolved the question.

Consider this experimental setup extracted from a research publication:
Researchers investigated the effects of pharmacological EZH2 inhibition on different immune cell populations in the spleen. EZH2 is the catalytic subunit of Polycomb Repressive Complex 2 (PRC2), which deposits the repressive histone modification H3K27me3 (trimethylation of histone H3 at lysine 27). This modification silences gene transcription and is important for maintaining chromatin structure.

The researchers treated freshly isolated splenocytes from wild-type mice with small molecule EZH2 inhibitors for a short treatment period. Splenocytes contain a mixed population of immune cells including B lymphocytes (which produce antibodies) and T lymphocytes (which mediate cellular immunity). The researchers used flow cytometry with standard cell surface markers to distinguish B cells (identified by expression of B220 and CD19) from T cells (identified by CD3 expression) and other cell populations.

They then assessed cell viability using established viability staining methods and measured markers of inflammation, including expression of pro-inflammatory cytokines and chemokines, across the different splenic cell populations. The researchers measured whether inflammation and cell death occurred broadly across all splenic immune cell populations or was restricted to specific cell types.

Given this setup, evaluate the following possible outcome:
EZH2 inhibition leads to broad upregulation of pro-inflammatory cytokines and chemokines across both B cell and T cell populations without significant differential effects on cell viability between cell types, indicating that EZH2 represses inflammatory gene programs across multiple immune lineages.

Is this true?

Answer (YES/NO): NO